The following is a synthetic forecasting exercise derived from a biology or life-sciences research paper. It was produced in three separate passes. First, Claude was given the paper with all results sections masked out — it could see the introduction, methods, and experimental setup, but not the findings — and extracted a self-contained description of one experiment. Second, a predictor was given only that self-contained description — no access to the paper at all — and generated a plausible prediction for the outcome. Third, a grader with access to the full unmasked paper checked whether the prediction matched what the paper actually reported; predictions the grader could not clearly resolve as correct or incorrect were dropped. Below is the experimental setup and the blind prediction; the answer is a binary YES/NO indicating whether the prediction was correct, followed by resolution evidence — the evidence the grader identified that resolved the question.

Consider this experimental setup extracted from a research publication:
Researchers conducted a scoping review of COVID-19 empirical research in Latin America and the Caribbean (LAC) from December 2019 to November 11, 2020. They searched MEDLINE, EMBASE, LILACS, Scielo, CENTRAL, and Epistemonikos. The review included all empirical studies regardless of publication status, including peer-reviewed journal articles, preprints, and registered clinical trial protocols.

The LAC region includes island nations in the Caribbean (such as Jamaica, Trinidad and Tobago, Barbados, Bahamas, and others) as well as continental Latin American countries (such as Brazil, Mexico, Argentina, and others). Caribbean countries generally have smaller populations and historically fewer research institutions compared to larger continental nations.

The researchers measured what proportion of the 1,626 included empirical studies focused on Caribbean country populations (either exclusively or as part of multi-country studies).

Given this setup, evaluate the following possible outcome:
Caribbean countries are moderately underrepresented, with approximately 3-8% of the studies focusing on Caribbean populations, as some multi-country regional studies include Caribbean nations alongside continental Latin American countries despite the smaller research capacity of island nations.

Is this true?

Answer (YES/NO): NO